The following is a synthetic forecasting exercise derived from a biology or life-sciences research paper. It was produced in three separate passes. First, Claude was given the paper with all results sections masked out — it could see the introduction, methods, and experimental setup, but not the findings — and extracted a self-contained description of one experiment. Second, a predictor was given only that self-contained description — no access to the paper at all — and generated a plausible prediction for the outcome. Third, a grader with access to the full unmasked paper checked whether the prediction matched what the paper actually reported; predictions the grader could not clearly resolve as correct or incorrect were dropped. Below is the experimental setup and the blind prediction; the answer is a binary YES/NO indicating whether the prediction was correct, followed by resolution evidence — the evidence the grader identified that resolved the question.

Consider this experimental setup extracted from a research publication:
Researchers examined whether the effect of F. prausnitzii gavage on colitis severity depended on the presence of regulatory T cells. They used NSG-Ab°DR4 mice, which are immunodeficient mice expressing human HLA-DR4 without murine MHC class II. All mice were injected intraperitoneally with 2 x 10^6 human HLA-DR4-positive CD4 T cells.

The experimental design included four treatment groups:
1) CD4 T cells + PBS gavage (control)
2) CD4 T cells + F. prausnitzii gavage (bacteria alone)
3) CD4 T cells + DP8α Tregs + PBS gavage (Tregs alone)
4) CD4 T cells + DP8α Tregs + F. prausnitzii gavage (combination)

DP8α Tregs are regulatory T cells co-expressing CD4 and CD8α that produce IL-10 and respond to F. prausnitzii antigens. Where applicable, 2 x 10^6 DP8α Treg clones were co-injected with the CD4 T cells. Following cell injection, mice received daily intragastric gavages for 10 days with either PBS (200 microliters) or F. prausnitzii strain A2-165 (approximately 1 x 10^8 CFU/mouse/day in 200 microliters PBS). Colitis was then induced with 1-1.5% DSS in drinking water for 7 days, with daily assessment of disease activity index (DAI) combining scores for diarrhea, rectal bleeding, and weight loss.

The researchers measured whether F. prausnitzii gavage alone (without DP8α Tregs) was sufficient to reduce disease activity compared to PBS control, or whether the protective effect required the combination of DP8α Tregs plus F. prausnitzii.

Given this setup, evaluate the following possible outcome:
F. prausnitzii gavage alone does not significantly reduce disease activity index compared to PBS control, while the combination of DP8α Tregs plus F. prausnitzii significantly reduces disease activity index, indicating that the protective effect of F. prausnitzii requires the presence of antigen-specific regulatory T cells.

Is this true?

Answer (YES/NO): YES